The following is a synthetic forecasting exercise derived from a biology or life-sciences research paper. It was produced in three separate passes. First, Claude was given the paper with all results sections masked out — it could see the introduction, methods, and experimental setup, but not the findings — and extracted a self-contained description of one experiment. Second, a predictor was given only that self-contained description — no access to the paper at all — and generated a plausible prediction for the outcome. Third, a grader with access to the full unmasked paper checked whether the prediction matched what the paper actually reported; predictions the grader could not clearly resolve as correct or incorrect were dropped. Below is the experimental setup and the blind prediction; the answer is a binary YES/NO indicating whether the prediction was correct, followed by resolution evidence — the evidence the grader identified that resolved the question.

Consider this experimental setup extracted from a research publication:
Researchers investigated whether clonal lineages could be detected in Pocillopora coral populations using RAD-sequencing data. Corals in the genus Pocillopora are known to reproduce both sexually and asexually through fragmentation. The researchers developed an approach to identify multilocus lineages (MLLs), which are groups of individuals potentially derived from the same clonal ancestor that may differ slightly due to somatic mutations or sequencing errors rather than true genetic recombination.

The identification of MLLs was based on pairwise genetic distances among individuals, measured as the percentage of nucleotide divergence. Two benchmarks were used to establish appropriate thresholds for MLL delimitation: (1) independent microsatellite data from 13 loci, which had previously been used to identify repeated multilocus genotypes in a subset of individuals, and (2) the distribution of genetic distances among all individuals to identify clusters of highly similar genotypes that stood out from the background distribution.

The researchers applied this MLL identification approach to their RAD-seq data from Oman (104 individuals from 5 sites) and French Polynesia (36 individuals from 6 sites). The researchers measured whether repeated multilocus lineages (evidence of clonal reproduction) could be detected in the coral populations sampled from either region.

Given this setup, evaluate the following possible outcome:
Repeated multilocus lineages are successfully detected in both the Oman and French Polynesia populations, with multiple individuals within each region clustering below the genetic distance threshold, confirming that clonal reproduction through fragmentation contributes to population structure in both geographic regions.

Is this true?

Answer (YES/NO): NO